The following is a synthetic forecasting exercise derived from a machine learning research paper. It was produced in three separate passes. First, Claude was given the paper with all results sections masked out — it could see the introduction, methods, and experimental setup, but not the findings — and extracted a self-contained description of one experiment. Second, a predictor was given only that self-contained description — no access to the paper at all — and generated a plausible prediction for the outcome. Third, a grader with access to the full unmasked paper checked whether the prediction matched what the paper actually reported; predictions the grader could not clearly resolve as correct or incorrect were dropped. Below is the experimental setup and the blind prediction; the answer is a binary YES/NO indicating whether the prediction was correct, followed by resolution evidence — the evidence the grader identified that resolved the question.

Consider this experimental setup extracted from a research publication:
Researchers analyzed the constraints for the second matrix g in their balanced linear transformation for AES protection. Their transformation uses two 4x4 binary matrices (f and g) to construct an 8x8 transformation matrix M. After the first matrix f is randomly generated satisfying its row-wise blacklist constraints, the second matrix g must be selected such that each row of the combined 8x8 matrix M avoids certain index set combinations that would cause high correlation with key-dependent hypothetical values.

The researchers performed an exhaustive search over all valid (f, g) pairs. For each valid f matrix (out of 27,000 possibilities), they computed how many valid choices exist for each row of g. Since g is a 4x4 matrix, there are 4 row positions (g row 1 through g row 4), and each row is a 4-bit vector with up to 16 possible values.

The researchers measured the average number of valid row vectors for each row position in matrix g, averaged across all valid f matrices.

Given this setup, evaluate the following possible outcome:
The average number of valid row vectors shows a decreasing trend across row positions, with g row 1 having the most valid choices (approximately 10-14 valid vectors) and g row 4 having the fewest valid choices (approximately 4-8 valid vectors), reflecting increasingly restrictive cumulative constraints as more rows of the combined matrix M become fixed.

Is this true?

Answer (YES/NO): NO